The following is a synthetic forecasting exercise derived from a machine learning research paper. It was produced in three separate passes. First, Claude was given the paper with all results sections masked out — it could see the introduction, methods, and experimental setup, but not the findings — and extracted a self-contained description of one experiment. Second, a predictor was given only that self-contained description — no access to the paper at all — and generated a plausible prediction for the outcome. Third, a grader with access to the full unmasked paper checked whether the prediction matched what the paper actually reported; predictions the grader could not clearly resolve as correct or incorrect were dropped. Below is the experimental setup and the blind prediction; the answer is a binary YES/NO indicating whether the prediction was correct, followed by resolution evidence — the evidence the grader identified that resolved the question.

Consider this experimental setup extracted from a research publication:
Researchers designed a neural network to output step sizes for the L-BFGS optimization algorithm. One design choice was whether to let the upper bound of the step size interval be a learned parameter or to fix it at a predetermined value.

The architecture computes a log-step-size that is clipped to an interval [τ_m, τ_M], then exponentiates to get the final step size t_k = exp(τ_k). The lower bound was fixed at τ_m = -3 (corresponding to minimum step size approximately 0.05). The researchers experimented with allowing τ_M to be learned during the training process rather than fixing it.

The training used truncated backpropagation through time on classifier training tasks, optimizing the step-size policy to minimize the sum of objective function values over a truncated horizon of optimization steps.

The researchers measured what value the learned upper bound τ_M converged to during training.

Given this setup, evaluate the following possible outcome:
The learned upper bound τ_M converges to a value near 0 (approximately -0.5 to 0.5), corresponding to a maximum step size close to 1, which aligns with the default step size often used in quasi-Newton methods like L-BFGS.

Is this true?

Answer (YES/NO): YES